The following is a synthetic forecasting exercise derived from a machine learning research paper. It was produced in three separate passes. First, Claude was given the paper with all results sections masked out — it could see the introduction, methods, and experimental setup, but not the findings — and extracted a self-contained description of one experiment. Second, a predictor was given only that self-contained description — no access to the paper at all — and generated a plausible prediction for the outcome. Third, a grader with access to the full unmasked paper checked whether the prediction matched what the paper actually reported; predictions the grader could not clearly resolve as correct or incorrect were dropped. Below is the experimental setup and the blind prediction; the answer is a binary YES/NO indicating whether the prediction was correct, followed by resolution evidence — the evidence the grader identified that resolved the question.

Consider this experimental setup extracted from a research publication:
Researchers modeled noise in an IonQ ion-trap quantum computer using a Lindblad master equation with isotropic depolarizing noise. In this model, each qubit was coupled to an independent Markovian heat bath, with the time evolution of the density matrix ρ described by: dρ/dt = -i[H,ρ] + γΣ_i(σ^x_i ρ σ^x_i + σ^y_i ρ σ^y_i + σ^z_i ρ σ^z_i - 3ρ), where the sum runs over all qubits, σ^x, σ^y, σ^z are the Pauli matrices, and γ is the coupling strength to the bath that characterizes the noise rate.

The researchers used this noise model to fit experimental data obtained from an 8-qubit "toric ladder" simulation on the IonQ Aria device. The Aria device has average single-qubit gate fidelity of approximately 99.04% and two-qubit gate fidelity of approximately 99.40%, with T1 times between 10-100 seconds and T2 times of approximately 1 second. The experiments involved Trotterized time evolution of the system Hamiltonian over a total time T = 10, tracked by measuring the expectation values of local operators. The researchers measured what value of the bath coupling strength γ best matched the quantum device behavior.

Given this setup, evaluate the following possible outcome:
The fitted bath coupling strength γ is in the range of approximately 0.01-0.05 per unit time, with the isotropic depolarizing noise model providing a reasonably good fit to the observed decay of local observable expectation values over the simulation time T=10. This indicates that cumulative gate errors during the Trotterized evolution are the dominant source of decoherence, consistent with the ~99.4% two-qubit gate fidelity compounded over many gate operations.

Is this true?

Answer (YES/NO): NO